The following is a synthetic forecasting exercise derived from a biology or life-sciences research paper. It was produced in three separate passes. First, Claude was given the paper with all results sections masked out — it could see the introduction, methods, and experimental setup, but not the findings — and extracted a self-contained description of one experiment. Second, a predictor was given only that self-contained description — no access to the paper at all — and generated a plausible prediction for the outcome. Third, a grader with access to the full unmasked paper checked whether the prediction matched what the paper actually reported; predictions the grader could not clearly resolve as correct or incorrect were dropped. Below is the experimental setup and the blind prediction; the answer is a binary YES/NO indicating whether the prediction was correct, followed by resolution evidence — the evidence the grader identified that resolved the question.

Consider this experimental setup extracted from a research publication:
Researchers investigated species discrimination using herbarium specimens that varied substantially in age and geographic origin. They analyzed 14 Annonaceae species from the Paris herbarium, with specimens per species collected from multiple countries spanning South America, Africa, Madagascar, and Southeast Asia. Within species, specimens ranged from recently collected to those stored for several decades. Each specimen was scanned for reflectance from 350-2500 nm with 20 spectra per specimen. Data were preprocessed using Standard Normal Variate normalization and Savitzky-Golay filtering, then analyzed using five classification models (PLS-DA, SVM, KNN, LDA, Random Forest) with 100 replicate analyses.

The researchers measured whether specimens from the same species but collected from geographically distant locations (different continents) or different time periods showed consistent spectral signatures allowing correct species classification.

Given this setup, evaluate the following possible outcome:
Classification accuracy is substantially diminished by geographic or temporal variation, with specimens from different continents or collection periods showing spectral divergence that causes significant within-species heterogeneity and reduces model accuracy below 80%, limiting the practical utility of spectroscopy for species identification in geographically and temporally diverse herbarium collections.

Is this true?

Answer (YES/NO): NO